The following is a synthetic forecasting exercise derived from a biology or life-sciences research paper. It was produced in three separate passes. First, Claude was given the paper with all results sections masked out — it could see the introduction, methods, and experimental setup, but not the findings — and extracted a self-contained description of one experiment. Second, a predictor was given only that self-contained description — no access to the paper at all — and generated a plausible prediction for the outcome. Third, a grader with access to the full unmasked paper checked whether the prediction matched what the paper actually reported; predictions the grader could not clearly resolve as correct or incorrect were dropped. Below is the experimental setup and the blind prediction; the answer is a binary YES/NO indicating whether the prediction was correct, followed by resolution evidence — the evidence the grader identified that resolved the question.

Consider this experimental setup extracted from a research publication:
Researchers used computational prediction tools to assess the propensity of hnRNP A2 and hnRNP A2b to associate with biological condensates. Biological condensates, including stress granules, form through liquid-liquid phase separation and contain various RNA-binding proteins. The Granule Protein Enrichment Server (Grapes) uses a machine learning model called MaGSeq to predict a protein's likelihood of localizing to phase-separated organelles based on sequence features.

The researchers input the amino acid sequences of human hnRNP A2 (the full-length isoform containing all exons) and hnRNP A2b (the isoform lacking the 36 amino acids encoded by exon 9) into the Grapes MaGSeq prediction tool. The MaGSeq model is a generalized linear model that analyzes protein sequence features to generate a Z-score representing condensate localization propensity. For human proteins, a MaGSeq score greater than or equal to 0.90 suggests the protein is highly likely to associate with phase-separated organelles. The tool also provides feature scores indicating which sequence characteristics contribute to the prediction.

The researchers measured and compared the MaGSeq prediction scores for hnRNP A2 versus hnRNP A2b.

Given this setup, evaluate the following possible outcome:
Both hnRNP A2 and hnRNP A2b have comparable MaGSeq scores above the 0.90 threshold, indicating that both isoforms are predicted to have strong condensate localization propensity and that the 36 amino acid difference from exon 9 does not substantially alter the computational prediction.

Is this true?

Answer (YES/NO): NO